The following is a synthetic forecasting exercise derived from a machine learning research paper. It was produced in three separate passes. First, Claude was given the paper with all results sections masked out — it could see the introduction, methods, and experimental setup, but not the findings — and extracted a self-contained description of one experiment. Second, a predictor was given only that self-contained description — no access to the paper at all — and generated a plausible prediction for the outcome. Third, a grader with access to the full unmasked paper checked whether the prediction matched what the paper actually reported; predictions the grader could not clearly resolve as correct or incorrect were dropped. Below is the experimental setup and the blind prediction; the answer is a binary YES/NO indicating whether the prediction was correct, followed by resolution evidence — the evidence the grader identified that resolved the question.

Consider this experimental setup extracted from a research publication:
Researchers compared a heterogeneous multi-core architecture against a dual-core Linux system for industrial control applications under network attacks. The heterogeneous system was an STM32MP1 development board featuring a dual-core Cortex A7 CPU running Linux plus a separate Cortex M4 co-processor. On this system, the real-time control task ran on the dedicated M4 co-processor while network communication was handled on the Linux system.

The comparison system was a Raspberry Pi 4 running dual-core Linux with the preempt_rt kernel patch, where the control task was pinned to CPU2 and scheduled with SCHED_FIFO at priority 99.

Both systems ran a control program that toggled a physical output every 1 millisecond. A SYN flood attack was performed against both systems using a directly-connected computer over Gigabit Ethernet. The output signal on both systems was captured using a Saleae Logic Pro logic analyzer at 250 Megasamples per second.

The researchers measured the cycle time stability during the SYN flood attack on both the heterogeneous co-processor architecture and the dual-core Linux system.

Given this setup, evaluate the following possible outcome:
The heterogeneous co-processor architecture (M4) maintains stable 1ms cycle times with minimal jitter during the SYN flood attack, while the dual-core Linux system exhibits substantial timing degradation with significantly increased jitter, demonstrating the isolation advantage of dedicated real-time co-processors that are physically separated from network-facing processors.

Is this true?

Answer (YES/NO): NO